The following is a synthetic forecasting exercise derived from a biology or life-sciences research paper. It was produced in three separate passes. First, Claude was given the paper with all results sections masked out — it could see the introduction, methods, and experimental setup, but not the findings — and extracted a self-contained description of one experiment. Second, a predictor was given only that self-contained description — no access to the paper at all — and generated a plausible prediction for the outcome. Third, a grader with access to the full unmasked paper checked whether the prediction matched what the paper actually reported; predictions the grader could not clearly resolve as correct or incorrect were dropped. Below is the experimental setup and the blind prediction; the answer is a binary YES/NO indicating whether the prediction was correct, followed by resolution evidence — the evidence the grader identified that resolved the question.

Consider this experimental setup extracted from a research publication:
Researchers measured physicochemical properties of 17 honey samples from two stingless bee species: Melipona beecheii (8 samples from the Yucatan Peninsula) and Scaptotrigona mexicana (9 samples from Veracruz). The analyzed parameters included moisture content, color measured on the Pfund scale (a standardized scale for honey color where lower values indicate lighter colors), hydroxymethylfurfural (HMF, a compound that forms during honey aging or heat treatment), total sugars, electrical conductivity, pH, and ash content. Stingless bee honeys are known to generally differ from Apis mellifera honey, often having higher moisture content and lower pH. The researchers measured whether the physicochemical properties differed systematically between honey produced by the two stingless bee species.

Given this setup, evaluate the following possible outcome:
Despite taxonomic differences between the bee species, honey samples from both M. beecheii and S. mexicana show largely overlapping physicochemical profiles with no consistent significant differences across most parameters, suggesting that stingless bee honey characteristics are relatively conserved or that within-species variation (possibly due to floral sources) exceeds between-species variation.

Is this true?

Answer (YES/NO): NO